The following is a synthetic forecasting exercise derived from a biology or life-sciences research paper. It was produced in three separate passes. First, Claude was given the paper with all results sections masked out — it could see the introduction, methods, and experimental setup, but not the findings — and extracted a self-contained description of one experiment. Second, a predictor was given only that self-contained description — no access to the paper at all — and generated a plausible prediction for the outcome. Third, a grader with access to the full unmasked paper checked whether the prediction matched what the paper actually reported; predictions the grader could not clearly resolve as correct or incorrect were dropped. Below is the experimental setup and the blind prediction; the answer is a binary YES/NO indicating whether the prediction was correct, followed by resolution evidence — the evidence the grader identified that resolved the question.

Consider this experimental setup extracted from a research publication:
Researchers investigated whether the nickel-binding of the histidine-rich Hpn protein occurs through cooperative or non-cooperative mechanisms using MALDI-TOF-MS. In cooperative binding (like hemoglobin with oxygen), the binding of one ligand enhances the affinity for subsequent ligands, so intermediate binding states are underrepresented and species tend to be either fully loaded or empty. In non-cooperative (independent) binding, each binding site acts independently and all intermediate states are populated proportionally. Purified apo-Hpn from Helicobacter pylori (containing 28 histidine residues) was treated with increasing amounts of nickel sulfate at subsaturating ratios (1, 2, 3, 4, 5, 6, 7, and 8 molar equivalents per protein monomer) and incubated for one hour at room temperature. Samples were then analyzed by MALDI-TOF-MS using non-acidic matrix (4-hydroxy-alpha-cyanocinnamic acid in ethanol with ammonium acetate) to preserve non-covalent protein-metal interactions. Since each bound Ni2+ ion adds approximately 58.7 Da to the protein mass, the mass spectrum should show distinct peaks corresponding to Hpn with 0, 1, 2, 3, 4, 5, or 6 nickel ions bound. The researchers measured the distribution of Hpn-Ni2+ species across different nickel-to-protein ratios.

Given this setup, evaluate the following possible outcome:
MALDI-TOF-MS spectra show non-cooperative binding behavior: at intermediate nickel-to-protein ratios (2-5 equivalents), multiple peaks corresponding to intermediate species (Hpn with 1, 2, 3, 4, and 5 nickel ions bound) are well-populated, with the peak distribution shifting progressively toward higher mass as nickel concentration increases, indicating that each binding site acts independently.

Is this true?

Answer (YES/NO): YES